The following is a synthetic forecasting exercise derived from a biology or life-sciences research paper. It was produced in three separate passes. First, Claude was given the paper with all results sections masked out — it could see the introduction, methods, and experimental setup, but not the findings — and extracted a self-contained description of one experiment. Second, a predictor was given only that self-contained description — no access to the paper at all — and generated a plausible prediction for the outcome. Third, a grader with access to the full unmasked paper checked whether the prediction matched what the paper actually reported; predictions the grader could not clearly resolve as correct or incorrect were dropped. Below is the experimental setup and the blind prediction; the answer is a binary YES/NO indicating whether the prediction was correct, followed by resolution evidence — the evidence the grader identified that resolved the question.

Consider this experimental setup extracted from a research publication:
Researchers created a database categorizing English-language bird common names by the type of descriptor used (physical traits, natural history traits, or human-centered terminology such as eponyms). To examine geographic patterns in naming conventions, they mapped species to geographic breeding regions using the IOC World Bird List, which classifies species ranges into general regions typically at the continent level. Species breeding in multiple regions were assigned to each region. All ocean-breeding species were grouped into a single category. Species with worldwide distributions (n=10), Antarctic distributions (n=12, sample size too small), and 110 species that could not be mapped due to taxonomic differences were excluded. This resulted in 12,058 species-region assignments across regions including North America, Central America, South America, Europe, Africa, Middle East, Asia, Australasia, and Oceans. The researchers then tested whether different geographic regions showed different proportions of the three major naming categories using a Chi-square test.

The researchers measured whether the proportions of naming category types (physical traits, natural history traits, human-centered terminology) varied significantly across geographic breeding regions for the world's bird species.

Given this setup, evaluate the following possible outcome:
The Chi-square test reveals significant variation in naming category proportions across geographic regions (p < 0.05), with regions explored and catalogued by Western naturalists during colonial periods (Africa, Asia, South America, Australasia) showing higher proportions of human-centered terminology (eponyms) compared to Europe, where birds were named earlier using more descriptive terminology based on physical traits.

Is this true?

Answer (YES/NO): NO